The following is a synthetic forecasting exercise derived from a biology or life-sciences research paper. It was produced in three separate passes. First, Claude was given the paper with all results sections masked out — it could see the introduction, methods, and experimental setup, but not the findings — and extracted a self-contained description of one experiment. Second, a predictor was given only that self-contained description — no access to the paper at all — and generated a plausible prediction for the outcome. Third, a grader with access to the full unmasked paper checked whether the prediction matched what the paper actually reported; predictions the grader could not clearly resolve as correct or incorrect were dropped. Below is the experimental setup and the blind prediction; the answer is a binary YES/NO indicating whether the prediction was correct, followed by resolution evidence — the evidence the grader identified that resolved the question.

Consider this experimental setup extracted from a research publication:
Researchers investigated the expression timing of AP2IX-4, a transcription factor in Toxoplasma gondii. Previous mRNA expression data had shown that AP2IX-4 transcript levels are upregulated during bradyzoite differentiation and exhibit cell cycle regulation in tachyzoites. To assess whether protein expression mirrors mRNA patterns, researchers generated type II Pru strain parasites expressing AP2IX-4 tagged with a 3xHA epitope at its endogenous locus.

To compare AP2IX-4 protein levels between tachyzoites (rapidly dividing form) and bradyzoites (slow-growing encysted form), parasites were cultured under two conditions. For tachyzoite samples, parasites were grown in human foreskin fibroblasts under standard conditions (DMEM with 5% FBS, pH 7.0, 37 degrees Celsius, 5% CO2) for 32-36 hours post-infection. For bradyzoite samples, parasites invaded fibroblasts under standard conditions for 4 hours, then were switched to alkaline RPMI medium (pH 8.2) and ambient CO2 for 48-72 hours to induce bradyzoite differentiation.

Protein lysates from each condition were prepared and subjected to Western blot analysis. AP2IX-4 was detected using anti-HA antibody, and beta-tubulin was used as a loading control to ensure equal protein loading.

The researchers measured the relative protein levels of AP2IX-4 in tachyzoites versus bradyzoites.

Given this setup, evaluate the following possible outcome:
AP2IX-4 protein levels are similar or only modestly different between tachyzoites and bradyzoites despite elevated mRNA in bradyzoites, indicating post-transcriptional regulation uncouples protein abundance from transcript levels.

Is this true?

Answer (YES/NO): NO